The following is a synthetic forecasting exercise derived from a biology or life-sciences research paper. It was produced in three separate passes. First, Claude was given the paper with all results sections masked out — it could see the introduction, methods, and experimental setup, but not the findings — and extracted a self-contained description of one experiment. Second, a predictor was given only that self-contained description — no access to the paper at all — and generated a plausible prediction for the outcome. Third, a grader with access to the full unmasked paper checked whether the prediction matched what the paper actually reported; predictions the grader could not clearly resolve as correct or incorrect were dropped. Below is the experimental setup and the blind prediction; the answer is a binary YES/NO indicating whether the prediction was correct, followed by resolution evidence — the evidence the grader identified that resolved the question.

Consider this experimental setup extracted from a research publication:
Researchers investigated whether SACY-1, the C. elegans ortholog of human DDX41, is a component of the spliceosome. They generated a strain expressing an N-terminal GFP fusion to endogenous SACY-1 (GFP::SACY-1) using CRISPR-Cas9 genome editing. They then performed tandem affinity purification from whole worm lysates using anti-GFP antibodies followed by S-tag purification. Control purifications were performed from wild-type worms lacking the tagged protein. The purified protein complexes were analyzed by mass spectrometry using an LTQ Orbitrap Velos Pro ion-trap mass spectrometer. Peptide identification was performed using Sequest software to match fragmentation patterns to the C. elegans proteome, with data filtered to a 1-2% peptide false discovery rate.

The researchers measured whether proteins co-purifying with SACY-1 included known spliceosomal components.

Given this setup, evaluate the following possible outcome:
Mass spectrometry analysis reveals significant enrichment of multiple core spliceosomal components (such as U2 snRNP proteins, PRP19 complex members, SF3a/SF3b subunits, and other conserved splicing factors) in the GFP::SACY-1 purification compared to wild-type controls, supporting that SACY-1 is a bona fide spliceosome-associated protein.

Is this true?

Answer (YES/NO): YES